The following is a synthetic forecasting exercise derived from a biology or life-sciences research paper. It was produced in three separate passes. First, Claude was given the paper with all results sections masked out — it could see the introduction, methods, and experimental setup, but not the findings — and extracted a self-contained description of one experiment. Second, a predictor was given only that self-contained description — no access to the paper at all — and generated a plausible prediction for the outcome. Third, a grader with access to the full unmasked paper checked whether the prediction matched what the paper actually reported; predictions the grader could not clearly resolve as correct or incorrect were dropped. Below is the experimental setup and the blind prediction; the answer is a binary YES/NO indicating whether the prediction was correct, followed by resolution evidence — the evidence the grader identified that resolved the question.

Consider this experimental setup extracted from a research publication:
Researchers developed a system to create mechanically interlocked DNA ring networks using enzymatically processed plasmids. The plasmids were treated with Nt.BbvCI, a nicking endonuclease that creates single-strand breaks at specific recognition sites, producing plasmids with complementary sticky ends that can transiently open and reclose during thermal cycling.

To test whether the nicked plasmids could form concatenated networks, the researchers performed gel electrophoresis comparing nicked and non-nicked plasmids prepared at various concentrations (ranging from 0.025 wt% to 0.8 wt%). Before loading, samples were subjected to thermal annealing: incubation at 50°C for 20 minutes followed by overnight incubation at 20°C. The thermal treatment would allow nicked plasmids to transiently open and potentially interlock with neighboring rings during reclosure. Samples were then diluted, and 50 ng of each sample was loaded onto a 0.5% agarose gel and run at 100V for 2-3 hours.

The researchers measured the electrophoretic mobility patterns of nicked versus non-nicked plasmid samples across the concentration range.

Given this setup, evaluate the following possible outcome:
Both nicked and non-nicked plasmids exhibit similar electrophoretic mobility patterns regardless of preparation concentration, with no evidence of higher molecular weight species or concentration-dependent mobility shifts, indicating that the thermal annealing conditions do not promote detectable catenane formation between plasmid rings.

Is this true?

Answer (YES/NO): NO